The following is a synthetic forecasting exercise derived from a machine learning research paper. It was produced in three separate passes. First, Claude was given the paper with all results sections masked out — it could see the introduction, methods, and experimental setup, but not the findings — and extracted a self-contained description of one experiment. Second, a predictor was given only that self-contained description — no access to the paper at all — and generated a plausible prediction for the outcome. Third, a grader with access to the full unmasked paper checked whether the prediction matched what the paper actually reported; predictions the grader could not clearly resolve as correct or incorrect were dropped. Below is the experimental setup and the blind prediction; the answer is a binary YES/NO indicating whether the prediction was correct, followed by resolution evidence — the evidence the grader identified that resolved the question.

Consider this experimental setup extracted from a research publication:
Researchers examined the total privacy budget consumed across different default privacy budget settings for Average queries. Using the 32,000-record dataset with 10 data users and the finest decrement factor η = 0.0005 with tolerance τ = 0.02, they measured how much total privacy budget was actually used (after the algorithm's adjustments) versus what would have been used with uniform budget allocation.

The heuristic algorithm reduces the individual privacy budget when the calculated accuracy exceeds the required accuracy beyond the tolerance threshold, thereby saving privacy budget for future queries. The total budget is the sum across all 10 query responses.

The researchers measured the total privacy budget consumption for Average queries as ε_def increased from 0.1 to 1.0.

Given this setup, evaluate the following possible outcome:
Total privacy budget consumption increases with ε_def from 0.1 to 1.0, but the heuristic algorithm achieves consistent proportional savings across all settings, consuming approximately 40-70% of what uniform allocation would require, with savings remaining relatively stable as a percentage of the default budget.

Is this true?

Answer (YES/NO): YES